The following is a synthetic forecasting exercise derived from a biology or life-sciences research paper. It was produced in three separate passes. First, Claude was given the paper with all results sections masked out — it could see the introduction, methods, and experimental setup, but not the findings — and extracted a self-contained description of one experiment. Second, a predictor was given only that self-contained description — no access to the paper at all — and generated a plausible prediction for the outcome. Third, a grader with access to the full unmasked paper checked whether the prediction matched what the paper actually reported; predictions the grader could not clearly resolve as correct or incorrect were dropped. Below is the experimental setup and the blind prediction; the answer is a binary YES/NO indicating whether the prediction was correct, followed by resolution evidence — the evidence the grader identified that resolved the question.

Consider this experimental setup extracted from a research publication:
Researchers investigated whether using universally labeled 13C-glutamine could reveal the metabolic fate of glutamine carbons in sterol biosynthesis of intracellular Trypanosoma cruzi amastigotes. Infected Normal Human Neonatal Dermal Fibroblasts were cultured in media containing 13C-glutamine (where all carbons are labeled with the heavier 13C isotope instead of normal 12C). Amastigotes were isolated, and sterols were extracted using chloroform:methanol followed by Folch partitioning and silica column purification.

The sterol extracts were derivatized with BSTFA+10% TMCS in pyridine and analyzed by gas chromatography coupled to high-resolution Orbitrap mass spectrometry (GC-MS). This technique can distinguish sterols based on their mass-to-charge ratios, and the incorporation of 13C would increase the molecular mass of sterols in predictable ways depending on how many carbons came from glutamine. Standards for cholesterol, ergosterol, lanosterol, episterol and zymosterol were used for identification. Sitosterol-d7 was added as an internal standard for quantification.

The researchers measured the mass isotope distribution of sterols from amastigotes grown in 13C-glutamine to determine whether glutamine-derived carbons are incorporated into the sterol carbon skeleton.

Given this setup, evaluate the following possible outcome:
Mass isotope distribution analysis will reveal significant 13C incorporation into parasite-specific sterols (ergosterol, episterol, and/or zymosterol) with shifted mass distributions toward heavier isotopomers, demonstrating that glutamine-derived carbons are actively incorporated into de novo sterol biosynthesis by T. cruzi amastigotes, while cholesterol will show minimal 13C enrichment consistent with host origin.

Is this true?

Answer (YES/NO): YES